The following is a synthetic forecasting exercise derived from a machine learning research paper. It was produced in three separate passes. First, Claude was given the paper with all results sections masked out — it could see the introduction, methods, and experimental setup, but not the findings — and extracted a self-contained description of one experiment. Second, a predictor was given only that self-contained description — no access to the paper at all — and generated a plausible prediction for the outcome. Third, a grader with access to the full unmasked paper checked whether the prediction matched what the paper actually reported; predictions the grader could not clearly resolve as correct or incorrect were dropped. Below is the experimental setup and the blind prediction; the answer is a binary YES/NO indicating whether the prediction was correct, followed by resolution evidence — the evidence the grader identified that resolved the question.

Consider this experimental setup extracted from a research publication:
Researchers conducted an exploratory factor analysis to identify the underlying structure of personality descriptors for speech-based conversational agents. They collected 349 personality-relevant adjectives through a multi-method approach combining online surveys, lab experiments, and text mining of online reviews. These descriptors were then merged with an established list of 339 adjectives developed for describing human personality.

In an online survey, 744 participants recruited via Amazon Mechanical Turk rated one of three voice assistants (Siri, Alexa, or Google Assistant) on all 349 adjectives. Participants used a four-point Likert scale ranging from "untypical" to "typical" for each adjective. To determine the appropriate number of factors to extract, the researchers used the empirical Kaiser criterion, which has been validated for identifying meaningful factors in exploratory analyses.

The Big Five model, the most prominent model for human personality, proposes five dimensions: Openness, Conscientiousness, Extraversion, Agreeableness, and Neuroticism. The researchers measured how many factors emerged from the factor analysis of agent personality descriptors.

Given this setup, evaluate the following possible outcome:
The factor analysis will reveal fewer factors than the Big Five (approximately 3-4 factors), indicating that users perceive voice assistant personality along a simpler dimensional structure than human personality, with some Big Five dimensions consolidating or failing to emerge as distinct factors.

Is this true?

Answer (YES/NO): NO